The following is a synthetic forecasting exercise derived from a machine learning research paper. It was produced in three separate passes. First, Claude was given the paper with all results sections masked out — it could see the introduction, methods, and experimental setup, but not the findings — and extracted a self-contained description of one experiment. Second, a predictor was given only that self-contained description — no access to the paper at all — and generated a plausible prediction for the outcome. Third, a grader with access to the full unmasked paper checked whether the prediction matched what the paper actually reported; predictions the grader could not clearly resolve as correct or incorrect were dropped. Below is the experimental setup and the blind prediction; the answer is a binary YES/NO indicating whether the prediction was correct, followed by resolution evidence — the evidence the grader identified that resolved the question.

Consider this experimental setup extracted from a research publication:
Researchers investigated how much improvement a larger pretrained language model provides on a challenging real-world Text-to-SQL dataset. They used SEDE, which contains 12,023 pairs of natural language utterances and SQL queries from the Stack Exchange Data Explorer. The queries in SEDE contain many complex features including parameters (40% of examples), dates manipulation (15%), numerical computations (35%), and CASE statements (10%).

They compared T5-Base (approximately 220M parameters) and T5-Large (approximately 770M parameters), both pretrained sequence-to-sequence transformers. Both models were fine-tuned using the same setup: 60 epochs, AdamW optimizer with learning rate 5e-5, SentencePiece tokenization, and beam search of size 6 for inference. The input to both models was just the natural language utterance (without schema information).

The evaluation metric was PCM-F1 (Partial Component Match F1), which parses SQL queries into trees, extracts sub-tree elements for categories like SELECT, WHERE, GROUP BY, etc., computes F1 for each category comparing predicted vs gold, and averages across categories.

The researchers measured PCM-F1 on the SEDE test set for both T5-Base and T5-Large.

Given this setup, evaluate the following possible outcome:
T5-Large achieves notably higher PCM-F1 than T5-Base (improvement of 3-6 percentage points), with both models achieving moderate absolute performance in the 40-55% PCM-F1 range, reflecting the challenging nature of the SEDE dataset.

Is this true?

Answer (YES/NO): NO